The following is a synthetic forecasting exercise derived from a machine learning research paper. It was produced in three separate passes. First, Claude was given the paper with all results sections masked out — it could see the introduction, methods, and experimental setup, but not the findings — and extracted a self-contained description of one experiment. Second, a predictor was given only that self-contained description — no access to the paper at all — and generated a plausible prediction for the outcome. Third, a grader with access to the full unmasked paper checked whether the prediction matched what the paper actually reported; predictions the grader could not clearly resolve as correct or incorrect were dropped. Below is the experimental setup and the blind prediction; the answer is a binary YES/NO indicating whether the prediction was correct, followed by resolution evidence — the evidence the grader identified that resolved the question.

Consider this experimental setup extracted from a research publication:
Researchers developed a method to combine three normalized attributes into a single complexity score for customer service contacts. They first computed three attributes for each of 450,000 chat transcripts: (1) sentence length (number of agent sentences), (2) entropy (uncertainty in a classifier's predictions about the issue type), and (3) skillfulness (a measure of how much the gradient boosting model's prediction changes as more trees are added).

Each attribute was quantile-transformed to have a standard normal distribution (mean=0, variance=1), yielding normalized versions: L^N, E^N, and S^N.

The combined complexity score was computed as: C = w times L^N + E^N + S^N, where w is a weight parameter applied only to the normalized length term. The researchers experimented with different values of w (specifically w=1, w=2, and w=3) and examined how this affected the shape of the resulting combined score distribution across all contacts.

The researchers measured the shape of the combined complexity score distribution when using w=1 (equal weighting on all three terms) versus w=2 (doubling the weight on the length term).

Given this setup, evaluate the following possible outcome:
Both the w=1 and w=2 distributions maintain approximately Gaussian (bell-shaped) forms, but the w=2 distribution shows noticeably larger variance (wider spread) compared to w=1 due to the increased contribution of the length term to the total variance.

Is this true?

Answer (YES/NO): NO